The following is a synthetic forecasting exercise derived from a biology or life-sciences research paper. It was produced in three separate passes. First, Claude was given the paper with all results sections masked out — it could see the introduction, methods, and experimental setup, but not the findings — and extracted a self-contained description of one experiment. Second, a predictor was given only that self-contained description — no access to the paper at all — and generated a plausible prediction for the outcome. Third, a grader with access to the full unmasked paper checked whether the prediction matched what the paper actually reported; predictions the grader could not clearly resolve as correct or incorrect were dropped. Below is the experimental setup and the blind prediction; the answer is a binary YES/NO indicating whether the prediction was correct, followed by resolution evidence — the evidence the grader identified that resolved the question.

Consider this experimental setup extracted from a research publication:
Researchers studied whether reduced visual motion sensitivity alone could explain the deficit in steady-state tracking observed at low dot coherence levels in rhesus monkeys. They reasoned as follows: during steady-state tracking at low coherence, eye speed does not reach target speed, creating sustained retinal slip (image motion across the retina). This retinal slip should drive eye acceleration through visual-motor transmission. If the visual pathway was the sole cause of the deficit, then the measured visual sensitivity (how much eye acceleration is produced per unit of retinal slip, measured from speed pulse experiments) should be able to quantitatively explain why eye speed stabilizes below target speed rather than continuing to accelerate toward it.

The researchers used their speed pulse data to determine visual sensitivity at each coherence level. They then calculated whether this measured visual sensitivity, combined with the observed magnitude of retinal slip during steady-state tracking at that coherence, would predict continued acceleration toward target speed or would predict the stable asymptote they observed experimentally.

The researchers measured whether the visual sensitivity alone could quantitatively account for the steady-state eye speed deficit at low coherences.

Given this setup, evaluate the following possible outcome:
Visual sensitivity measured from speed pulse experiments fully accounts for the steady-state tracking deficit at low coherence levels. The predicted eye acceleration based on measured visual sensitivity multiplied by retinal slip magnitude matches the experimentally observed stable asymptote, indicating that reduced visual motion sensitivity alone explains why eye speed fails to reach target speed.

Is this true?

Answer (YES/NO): NO